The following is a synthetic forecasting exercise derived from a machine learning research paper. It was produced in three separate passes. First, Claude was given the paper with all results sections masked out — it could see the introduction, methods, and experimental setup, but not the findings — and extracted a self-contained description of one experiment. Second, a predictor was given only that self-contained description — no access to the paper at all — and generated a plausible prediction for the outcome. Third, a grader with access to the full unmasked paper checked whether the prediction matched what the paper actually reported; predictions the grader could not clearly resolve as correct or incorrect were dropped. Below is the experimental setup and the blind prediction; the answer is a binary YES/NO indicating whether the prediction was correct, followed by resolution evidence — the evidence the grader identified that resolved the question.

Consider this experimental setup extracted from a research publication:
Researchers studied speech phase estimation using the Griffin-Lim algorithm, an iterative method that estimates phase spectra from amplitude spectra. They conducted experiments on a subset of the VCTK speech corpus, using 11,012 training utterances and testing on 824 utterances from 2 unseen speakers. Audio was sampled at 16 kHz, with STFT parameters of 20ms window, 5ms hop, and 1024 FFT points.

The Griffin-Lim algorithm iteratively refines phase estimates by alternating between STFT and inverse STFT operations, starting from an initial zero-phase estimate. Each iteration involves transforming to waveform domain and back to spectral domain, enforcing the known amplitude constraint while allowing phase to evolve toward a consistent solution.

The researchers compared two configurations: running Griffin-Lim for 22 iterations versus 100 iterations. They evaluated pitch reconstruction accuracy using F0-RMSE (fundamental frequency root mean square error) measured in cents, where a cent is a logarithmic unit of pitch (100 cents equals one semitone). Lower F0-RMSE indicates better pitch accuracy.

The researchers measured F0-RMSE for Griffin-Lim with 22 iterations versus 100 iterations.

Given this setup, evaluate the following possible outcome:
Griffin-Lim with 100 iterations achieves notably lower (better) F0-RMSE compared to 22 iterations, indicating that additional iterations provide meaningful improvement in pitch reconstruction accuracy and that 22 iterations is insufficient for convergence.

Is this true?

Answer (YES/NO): YES